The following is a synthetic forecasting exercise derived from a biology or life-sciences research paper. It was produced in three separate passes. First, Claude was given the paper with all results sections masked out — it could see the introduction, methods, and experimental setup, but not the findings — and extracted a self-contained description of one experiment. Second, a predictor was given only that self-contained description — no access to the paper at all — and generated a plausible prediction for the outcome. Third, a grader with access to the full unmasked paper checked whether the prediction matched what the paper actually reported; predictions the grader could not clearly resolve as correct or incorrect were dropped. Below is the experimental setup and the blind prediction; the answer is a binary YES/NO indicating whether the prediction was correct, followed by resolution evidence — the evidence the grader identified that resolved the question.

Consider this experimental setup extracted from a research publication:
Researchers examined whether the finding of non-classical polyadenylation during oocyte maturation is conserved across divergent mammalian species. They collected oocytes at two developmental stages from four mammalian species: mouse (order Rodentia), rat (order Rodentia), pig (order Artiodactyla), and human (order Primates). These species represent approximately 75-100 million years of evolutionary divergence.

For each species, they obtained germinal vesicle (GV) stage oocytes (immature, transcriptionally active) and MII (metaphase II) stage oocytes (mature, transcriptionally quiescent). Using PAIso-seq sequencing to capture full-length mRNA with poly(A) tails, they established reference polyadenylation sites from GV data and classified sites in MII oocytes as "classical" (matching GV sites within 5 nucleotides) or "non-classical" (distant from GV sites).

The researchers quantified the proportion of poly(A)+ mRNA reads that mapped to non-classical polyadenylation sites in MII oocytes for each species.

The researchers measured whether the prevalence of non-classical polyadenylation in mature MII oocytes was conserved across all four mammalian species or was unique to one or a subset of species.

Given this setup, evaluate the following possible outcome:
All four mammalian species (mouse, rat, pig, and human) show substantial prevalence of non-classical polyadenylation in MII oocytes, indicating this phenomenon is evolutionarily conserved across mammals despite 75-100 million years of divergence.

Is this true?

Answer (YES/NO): YES